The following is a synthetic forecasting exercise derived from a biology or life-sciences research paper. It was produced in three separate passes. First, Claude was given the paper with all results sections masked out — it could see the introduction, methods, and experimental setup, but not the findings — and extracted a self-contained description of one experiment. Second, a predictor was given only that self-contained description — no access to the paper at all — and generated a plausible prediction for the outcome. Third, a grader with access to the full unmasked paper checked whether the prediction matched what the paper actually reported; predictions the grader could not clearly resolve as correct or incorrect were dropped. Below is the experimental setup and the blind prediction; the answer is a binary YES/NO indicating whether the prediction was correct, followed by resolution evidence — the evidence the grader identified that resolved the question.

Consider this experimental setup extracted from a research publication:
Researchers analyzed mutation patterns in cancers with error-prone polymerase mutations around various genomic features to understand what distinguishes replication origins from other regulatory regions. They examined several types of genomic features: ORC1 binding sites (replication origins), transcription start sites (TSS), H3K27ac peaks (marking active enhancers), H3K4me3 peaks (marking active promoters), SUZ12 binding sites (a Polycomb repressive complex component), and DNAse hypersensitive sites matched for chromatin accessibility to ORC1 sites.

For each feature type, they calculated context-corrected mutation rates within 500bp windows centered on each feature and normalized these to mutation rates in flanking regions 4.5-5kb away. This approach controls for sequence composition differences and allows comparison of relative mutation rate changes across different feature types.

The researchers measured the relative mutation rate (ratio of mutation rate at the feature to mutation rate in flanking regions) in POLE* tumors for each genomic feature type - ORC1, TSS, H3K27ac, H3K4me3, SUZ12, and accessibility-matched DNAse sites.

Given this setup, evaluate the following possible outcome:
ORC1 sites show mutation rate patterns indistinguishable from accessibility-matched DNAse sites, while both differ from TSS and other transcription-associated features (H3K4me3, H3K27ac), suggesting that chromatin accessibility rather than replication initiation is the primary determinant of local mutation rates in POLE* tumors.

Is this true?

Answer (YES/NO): NO